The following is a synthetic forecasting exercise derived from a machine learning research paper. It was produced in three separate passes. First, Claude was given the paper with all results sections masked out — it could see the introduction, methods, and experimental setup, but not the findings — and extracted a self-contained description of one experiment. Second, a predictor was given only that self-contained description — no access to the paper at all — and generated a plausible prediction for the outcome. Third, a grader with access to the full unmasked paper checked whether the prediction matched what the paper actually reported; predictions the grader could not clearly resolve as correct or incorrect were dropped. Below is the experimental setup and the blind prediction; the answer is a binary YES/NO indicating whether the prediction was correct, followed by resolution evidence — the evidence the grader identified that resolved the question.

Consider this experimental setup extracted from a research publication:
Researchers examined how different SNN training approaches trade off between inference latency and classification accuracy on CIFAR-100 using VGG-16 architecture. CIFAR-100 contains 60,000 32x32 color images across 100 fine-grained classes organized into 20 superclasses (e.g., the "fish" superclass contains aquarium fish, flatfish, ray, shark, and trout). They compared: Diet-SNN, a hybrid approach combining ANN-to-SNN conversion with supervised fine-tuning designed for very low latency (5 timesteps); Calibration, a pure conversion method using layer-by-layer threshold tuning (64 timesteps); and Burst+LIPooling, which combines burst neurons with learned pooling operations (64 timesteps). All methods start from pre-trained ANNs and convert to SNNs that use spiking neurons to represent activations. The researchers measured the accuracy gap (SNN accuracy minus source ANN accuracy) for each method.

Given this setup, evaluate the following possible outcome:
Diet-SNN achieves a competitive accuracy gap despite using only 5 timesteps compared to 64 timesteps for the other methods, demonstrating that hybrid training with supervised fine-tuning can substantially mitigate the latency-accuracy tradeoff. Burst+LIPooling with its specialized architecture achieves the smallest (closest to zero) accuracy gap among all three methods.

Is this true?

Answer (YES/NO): NO